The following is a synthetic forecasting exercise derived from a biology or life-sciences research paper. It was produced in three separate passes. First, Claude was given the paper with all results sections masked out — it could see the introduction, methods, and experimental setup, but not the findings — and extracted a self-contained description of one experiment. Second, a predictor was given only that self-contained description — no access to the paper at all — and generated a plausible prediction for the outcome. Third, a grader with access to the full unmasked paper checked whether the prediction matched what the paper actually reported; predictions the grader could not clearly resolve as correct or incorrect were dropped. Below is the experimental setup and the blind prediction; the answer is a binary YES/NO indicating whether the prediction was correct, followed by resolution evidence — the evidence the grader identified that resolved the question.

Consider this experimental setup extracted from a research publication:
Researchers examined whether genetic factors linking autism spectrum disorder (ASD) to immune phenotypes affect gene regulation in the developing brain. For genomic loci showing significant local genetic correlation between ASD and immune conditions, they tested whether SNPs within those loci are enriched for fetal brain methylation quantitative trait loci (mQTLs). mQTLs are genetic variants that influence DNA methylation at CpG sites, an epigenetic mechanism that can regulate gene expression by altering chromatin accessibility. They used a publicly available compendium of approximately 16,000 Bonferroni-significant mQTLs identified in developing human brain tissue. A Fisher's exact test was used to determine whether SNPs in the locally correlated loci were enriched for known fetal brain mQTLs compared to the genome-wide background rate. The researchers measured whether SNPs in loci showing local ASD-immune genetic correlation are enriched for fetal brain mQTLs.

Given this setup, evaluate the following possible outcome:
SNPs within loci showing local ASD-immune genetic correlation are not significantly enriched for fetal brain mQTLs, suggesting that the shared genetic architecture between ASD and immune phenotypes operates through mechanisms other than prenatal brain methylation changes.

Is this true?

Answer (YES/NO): NO